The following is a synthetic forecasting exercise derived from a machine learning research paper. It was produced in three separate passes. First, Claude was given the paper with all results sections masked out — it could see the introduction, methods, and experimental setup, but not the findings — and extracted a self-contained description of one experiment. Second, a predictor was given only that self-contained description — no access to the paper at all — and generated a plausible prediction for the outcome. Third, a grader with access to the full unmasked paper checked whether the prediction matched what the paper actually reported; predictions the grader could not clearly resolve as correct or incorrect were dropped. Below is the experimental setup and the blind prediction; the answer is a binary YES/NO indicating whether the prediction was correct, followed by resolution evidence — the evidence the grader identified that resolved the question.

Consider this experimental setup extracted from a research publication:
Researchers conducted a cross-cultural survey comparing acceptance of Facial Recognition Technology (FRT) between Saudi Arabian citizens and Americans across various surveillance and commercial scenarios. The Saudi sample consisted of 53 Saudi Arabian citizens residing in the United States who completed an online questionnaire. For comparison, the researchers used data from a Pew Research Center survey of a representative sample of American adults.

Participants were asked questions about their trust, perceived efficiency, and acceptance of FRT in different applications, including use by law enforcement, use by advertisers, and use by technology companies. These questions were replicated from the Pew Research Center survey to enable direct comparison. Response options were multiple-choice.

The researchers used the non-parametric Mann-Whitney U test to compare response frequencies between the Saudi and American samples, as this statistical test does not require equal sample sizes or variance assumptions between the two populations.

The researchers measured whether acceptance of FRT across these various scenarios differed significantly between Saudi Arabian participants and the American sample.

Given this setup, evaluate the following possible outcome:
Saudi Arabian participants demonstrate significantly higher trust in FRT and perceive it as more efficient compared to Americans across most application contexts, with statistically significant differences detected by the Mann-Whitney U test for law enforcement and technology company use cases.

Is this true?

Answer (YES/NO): NO